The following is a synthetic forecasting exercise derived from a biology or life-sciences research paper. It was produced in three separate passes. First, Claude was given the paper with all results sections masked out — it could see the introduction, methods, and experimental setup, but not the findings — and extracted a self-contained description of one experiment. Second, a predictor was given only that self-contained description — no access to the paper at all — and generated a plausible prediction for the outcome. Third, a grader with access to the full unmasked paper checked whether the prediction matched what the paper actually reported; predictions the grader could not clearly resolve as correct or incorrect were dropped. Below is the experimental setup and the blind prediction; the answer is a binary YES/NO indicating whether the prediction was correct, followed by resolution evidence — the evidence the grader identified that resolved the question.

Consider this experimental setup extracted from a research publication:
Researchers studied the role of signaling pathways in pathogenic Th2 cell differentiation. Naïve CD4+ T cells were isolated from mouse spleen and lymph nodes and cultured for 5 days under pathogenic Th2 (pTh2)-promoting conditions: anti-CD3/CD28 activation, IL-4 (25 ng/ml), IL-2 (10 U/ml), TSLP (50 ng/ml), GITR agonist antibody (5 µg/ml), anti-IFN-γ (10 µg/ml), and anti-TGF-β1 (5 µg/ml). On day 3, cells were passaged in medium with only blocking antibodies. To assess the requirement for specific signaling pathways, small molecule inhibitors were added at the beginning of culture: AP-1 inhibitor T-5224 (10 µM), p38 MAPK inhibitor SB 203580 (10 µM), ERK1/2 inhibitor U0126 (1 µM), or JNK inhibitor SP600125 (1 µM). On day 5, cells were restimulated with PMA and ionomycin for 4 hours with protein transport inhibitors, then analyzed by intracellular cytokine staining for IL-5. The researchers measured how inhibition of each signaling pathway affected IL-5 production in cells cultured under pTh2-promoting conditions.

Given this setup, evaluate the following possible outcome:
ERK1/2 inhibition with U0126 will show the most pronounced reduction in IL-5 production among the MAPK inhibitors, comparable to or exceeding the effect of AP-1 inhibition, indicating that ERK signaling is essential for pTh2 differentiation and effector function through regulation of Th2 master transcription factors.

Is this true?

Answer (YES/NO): NO